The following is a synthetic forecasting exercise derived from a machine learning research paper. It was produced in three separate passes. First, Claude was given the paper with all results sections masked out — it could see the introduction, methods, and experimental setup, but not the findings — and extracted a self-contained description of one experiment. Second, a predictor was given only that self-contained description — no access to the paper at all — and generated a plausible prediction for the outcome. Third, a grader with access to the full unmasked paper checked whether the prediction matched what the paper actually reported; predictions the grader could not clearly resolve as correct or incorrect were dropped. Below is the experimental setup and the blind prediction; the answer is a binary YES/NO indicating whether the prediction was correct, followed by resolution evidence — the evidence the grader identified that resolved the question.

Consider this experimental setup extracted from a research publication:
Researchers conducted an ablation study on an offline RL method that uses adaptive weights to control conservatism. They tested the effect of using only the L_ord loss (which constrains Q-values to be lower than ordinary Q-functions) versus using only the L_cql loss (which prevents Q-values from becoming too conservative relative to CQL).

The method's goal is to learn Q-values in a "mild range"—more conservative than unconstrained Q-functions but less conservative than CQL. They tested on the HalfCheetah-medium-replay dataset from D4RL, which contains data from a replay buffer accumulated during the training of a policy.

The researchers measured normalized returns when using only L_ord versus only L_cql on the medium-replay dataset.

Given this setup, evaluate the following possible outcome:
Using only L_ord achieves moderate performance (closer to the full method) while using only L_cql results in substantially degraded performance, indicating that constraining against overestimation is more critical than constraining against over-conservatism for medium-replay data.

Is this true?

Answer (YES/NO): NO